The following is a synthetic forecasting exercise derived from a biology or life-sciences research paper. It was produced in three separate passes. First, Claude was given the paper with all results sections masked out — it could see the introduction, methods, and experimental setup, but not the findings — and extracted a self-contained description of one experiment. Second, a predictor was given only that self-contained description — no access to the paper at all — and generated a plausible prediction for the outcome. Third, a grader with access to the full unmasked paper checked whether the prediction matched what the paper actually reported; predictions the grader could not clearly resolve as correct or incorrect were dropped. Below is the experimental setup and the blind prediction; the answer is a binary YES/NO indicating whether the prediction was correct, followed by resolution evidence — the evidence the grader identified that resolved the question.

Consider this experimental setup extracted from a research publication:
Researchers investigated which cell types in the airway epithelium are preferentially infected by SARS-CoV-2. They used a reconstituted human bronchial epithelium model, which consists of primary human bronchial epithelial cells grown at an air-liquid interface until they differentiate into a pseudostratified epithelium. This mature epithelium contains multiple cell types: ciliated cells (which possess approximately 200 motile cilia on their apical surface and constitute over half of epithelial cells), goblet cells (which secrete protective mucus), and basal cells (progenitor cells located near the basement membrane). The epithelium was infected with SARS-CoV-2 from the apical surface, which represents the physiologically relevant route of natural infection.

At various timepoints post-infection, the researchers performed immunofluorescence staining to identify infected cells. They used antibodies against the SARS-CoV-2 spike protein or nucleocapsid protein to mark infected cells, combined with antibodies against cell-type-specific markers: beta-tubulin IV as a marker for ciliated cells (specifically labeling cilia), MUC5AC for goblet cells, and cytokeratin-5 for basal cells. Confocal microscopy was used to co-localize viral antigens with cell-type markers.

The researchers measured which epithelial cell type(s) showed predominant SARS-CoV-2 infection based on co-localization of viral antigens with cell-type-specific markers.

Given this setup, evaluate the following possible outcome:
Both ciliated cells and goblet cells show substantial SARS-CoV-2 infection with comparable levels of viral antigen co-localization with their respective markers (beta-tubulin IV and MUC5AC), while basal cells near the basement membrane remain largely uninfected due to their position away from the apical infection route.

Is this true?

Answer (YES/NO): NO